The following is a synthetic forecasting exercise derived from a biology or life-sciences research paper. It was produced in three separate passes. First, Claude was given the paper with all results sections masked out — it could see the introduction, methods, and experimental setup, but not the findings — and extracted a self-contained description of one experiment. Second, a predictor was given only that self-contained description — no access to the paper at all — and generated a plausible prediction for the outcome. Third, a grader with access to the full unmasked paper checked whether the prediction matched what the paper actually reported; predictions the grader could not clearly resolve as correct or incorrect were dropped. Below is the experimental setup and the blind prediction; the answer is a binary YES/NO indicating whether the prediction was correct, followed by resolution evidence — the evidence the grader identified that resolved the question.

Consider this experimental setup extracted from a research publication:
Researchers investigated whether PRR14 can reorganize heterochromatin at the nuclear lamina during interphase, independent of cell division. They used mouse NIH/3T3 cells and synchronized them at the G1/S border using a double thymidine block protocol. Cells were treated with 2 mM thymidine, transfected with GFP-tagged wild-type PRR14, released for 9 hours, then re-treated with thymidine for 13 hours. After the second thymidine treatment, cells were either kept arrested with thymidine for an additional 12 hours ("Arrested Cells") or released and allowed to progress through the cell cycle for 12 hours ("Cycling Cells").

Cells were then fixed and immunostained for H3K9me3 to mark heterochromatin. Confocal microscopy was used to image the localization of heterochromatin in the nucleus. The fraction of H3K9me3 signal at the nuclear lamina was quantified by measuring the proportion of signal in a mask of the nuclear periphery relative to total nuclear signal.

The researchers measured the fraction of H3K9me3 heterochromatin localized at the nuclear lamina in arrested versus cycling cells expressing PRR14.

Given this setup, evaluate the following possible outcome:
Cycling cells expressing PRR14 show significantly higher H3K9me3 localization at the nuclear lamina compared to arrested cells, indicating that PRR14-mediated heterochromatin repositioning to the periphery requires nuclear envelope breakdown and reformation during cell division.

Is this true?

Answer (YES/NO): NO